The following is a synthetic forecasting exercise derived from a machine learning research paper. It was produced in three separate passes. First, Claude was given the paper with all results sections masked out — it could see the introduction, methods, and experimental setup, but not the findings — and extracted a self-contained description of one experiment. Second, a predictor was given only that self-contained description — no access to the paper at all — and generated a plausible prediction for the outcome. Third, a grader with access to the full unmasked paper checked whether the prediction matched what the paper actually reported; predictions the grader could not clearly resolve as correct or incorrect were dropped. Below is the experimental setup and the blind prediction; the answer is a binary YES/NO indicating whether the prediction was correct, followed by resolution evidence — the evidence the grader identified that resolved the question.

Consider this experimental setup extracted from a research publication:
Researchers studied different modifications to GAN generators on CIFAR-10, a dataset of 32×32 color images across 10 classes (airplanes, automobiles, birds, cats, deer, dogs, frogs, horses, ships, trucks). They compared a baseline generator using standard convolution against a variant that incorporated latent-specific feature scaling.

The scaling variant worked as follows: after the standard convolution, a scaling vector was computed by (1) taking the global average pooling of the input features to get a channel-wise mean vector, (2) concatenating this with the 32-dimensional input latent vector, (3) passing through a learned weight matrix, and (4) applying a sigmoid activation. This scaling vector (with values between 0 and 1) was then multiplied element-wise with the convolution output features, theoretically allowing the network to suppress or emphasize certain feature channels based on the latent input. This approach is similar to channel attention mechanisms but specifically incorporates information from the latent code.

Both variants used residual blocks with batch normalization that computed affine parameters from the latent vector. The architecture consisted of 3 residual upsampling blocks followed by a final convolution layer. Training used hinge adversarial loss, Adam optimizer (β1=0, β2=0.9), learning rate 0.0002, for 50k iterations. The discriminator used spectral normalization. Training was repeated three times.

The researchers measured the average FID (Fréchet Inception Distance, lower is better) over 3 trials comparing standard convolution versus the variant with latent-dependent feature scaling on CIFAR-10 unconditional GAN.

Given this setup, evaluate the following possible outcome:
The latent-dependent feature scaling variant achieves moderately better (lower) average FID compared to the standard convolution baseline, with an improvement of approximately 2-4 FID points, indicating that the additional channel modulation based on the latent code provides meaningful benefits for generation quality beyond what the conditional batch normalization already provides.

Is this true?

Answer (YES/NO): NO